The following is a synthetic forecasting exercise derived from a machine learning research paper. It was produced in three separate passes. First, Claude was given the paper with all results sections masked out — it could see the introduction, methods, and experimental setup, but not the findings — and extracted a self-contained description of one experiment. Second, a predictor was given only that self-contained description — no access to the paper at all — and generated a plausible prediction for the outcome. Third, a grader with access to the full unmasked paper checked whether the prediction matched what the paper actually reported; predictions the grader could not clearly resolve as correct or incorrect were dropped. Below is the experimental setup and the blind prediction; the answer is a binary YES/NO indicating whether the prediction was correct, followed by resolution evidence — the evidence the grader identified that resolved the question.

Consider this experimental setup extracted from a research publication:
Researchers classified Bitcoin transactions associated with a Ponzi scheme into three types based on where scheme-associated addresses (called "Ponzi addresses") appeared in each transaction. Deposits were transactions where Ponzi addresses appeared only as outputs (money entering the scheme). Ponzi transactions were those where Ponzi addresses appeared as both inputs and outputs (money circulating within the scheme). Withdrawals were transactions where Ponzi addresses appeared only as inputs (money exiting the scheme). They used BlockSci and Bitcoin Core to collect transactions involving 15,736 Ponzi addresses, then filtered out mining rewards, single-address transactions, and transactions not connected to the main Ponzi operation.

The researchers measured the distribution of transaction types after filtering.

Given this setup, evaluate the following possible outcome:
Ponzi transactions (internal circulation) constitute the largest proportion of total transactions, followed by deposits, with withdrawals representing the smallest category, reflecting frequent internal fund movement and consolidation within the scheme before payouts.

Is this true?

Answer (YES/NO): NO